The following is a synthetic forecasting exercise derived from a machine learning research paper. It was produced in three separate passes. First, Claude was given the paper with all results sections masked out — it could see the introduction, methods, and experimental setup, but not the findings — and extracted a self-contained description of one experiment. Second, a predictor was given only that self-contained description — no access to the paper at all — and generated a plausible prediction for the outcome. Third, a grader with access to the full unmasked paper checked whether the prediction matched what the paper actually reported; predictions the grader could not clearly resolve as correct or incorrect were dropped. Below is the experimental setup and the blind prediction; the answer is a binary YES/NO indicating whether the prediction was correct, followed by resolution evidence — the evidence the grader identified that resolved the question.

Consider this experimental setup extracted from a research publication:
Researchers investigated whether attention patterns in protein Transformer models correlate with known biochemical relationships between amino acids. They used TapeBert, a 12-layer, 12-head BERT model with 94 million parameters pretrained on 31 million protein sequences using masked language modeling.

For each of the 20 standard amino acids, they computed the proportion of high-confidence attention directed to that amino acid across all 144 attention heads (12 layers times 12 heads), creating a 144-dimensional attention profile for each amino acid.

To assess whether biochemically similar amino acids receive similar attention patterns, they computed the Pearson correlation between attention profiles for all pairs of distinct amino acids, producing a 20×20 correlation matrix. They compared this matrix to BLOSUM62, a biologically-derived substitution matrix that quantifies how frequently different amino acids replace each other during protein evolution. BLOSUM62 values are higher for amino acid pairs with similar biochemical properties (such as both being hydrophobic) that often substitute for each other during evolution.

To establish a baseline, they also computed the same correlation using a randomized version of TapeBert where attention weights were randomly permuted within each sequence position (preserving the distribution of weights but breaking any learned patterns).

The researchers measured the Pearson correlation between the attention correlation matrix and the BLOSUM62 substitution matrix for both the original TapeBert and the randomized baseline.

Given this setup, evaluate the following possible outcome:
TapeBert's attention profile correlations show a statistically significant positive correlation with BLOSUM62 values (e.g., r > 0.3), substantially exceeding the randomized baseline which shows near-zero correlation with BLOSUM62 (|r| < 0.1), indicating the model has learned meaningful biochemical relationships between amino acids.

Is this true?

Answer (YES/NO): YES